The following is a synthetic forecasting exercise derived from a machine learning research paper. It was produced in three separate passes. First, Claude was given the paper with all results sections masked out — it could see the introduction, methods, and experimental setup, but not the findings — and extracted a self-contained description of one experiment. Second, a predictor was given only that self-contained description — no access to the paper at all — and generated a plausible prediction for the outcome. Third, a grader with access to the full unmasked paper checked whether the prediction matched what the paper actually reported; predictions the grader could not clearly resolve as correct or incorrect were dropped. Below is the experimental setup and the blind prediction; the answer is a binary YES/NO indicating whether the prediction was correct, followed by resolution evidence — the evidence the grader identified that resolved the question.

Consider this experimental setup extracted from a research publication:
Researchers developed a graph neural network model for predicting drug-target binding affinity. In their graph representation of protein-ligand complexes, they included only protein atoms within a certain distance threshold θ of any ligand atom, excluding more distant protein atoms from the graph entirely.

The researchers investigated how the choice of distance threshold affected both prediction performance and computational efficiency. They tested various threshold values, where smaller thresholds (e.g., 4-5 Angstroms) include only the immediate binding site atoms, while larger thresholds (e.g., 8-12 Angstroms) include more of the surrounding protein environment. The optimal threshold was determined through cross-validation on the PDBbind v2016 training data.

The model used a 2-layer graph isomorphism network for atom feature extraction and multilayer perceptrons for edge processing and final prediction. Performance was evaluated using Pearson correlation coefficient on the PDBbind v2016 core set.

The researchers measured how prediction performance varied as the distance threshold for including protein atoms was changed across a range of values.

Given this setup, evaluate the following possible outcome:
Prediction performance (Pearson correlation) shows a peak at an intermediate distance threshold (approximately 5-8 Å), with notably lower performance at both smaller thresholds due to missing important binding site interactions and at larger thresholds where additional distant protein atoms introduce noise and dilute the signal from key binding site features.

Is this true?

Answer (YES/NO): NO